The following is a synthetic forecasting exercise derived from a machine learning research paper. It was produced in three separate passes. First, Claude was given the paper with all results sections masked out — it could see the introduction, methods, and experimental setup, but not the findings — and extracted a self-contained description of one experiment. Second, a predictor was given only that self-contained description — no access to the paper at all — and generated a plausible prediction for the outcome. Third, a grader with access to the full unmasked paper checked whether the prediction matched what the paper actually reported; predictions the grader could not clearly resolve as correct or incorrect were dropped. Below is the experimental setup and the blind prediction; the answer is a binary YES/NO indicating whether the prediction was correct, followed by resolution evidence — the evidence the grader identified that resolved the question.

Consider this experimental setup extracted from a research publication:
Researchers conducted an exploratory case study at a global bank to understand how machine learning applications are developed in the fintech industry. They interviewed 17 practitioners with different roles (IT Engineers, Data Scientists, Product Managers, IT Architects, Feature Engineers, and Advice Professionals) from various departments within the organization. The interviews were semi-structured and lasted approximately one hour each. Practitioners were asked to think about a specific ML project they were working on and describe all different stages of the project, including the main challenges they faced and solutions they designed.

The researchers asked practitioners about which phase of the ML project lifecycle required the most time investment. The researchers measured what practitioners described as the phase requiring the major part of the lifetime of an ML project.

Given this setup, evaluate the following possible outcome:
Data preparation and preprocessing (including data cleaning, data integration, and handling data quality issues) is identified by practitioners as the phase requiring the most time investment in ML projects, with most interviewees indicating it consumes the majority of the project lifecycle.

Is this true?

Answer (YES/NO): NO